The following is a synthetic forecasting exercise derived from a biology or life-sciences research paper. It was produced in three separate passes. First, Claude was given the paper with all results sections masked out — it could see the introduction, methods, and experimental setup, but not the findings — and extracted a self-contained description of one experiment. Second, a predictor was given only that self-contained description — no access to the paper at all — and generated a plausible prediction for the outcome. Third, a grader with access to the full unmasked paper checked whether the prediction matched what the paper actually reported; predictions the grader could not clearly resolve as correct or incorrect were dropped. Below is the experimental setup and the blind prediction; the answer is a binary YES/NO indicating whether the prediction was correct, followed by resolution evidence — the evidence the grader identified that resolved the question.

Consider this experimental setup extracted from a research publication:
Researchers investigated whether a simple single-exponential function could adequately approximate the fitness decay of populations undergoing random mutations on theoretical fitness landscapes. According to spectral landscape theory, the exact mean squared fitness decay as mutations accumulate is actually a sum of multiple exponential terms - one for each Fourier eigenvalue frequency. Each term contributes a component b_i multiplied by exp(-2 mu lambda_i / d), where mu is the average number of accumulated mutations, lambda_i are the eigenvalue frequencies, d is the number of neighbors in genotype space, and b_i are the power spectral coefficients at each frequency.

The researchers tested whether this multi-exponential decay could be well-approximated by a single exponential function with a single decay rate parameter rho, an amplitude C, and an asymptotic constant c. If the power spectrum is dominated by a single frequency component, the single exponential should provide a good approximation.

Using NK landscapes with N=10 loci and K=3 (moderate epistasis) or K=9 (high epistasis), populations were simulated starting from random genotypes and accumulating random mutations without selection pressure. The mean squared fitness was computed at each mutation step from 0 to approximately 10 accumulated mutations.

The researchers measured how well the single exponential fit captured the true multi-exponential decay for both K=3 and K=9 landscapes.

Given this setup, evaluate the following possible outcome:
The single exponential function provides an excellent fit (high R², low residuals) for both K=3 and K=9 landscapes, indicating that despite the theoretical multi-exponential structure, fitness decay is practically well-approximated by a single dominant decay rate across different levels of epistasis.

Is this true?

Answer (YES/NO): YES